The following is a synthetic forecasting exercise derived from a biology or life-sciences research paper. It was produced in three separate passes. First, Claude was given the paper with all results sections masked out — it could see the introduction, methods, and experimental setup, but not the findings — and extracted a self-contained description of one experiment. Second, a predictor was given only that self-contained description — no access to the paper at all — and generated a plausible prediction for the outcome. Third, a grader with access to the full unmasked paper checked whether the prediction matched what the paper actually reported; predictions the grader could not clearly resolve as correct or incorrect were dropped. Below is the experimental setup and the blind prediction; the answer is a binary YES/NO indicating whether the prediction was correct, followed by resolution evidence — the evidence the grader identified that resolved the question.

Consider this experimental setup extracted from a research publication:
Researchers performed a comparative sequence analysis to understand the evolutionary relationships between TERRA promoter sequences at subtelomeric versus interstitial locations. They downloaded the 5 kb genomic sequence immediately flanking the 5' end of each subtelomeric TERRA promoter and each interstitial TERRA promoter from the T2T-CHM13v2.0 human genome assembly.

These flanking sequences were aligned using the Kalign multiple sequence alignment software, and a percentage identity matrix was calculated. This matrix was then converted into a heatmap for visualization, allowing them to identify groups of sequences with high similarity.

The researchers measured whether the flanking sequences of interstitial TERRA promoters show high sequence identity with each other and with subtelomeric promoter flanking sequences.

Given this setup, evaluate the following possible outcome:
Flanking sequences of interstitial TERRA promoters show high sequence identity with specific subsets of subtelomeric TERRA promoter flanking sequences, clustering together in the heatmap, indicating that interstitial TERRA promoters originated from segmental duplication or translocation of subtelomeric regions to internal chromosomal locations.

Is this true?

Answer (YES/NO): YES